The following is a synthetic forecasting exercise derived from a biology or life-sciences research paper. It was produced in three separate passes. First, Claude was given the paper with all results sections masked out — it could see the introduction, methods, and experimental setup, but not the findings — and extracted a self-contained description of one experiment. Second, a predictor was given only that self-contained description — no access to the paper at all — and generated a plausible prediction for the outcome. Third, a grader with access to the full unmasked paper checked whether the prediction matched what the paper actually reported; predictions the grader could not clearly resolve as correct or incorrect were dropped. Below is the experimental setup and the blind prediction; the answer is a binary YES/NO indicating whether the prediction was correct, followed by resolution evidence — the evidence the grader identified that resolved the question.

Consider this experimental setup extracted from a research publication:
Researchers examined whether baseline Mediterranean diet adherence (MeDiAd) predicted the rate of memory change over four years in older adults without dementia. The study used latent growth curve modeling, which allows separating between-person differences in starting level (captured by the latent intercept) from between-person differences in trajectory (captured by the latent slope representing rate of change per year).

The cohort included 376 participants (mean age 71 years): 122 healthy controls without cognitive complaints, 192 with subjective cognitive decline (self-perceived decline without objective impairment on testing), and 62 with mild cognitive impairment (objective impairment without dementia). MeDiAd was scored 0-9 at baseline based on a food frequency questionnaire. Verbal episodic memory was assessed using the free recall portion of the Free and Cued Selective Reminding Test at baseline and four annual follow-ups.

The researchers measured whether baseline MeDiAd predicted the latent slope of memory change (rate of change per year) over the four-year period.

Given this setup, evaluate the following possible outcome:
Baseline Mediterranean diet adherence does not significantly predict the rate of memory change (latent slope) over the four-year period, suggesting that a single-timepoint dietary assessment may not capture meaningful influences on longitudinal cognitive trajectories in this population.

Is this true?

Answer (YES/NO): YES